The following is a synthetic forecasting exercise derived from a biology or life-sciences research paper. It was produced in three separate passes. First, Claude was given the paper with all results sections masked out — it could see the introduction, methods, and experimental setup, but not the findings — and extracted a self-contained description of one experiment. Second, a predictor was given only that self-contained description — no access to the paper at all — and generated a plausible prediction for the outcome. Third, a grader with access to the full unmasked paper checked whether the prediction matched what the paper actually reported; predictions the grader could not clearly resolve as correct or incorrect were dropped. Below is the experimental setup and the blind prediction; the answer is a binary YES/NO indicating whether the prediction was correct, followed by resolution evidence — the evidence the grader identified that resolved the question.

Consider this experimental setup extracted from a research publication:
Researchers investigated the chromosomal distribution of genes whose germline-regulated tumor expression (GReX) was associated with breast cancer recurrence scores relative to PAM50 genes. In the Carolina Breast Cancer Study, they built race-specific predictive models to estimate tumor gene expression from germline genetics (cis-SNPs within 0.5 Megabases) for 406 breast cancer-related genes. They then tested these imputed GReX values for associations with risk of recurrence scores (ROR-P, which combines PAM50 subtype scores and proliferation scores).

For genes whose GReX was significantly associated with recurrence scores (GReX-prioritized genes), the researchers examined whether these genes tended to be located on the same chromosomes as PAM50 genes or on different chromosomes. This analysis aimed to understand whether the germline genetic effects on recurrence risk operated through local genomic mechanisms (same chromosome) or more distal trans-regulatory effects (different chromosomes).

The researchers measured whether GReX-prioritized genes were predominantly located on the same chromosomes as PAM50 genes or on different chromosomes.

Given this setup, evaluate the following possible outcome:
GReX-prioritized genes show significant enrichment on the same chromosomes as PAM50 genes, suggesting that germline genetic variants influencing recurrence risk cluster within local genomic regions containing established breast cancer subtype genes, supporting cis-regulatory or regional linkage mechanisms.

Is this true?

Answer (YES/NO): NO